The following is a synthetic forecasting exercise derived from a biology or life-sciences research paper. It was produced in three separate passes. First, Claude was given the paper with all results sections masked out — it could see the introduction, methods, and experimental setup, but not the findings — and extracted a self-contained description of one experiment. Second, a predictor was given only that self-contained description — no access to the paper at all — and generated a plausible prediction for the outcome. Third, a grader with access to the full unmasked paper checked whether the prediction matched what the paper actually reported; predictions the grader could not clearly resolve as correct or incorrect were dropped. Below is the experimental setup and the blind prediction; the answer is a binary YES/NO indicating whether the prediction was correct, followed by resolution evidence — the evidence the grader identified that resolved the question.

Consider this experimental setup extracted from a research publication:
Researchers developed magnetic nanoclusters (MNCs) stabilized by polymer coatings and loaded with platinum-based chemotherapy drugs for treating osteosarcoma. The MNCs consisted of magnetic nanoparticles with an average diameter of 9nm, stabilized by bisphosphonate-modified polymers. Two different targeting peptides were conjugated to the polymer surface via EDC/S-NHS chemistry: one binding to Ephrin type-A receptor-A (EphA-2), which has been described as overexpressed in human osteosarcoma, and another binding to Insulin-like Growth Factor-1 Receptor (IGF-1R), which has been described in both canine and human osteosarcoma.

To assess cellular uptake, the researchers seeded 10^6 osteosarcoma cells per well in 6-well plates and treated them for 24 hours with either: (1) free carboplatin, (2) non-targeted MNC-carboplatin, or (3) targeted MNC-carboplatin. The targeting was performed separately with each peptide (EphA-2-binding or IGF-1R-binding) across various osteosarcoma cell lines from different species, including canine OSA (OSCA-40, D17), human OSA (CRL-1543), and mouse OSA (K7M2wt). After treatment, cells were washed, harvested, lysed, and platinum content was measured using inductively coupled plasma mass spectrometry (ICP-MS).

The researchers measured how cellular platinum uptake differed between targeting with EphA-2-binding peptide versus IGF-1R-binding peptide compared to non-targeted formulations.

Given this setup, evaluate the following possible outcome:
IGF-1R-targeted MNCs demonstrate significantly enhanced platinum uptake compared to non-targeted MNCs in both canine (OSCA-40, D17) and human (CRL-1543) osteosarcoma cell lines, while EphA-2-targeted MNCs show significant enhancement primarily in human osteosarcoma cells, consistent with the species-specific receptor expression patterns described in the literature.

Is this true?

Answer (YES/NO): NO